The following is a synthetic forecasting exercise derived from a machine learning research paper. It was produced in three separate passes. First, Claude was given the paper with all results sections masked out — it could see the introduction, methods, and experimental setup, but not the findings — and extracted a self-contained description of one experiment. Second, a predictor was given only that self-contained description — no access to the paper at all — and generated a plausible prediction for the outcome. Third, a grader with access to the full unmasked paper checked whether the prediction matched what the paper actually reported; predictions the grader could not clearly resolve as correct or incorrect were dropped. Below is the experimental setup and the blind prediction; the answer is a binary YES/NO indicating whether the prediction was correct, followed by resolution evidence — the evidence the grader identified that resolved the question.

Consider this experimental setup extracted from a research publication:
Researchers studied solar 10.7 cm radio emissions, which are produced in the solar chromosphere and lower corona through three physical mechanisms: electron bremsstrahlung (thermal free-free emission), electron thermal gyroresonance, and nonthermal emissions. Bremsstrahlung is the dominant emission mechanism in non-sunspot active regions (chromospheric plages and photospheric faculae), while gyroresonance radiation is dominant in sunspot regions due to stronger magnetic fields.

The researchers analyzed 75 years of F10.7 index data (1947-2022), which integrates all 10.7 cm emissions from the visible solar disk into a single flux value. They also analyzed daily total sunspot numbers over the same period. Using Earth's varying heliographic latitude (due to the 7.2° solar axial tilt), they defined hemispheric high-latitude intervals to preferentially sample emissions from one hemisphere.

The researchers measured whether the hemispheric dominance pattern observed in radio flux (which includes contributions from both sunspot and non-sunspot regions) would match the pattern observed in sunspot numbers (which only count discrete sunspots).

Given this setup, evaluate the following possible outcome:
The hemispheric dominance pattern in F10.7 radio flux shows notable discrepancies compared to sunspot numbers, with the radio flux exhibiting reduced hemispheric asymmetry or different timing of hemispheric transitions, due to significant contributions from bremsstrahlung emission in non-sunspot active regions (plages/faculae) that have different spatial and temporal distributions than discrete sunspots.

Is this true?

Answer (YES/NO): NO